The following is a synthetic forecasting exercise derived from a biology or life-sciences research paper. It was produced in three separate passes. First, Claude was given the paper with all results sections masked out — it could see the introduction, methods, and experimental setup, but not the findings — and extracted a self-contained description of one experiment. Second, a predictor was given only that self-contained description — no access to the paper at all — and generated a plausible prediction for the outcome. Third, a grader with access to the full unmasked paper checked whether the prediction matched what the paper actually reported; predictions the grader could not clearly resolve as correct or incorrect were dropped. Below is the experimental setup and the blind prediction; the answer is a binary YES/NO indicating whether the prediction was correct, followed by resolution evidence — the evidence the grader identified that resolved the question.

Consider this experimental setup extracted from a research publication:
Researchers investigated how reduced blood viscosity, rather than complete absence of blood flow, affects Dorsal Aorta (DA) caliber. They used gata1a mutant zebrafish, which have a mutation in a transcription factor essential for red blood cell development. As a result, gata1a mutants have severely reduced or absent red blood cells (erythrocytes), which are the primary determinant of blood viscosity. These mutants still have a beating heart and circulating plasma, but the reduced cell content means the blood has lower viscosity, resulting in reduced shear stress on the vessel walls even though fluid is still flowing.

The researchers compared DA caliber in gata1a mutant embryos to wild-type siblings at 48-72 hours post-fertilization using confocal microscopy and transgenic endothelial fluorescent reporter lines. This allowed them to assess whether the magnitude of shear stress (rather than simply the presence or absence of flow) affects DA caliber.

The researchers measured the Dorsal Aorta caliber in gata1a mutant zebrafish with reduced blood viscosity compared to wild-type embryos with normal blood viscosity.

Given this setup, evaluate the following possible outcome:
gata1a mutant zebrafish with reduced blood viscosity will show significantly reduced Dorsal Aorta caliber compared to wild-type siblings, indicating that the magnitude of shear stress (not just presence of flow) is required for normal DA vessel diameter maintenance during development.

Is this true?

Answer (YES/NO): YES